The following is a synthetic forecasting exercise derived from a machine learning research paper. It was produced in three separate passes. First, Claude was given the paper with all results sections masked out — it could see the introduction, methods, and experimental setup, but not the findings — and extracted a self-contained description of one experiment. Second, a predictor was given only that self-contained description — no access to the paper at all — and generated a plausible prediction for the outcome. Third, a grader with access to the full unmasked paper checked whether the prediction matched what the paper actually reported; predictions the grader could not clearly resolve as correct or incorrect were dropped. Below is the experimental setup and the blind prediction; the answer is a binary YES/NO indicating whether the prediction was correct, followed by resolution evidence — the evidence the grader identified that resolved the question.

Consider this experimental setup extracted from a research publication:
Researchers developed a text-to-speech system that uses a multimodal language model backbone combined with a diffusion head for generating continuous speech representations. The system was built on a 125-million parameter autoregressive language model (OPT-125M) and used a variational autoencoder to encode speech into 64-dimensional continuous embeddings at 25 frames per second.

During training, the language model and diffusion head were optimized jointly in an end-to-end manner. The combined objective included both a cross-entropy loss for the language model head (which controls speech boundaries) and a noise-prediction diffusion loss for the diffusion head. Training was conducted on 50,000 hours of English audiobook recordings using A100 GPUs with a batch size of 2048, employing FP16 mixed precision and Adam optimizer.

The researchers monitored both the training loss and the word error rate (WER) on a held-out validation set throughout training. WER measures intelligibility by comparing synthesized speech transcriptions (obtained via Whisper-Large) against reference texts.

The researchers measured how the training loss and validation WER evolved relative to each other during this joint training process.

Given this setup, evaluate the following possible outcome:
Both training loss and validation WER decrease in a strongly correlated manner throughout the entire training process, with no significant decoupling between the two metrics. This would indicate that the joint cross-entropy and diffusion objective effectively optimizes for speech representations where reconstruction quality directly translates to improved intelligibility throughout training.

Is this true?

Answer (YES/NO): NO